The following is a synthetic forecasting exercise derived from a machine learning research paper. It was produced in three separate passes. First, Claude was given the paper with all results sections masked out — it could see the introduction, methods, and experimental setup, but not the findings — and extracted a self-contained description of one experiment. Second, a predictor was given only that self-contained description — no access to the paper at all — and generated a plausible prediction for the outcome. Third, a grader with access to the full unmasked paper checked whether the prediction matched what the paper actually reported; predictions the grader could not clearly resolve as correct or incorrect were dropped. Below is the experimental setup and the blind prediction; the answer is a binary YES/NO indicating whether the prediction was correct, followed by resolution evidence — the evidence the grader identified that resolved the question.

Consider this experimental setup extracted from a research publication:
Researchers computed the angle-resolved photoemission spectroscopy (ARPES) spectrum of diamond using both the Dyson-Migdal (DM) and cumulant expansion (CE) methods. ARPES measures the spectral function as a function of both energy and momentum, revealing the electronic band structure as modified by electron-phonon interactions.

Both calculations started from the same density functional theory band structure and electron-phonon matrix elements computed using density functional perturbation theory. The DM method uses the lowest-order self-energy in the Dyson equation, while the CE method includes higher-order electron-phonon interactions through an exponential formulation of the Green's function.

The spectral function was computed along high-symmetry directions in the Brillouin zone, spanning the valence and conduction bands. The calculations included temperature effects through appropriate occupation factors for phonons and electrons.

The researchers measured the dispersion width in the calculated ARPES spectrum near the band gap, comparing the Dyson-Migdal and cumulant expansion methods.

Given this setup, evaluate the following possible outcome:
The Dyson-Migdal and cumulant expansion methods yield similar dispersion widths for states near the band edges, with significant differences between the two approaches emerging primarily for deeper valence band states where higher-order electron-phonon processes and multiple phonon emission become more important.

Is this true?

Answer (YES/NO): NO